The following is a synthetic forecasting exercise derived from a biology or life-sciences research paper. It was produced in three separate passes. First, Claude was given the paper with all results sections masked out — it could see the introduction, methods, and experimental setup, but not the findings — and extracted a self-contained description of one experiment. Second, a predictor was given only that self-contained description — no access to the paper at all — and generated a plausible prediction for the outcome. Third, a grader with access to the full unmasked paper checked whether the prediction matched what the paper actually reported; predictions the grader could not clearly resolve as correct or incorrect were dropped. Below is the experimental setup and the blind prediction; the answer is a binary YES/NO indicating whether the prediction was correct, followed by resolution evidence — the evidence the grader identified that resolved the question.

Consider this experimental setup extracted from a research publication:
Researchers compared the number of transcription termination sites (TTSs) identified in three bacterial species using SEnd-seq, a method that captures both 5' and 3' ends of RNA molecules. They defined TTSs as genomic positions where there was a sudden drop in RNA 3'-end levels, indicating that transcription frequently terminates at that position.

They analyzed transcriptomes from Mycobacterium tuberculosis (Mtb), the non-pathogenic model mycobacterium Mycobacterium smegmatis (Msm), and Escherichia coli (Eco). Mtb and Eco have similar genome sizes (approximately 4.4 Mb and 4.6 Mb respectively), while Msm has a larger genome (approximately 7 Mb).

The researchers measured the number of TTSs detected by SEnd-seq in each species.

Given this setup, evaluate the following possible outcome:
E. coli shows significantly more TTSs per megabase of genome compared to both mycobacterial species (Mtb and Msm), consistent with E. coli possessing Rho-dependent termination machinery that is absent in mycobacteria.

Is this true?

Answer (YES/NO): NO